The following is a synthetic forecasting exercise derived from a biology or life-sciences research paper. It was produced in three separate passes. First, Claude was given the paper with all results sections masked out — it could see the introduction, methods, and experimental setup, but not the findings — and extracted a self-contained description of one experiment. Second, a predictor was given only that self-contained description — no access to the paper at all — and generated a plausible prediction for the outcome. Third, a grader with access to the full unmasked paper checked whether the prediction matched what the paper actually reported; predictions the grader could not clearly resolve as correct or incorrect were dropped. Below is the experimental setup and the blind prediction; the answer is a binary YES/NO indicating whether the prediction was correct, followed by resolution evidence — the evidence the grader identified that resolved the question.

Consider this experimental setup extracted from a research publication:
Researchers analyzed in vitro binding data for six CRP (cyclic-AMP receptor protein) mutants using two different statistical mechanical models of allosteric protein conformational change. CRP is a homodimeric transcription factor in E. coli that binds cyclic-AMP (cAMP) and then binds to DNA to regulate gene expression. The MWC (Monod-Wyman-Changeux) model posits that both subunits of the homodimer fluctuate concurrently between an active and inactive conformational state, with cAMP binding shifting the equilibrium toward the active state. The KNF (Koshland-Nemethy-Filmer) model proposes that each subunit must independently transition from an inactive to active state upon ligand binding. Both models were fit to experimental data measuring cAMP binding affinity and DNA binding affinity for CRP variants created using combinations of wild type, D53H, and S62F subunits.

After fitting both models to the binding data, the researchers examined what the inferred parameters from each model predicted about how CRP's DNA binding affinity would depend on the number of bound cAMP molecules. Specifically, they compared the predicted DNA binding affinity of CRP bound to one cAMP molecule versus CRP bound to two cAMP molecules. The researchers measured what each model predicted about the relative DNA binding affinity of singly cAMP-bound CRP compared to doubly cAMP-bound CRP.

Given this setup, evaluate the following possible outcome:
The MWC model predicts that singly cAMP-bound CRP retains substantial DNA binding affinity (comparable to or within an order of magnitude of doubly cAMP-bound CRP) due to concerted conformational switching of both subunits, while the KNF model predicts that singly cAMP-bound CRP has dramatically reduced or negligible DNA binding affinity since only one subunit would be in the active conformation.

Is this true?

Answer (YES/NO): NO